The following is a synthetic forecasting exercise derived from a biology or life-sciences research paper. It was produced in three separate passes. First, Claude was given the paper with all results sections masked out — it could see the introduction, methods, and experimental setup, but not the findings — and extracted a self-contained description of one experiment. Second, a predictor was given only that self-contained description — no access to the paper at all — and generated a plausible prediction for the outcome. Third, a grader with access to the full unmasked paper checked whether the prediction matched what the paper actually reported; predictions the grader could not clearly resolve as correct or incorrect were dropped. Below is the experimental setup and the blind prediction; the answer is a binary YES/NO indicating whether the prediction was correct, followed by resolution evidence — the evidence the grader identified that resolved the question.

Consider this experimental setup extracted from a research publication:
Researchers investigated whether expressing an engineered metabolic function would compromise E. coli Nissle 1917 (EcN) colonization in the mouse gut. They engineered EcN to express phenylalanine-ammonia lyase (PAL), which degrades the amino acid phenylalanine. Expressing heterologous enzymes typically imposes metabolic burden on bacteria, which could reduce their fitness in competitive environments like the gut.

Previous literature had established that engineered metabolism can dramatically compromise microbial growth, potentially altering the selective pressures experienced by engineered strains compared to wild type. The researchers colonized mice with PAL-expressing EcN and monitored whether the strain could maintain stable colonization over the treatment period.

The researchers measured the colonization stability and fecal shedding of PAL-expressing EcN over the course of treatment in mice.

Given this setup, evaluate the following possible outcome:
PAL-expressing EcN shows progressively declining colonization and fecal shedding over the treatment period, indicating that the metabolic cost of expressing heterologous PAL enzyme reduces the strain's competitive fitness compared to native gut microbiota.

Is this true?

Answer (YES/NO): NO